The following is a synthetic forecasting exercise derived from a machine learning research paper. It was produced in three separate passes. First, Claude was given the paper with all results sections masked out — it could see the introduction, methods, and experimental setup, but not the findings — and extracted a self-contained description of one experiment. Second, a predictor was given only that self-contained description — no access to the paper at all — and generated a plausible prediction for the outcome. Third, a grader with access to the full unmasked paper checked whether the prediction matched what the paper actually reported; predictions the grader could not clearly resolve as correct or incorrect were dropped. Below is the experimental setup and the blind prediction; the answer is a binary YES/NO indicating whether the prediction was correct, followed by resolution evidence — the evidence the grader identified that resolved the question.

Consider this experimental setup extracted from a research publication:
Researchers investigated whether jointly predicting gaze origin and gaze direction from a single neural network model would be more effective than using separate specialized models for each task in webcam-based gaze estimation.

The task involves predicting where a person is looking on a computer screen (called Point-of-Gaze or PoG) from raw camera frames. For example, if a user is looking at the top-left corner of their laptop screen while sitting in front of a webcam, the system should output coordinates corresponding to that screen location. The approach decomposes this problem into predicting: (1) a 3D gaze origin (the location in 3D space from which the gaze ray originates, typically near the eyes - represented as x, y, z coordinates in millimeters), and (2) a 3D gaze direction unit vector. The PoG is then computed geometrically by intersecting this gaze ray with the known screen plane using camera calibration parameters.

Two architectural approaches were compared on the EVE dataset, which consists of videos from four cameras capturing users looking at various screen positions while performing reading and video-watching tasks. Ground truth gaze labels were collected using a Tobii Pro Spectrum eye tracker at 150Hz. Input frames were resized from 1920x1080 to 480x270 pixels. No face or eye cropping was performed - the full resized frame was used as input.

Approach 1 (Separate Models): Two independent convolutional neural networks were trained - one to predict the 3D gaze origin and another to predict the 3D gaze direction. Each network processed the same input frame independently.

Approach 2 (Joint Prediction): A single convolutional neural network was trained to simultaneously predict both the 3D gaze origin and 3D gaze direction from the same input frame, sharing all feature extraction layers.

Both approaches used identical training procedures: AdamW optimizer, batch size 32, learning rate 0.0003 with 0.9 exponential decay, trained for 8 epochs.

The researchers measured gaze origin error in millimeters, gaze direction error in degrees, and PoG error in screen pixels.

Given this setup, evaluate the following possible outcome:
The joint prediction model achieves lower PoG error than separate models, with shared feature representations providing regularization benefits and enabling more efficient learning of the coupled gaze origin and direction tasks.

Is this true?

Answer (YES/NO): NO